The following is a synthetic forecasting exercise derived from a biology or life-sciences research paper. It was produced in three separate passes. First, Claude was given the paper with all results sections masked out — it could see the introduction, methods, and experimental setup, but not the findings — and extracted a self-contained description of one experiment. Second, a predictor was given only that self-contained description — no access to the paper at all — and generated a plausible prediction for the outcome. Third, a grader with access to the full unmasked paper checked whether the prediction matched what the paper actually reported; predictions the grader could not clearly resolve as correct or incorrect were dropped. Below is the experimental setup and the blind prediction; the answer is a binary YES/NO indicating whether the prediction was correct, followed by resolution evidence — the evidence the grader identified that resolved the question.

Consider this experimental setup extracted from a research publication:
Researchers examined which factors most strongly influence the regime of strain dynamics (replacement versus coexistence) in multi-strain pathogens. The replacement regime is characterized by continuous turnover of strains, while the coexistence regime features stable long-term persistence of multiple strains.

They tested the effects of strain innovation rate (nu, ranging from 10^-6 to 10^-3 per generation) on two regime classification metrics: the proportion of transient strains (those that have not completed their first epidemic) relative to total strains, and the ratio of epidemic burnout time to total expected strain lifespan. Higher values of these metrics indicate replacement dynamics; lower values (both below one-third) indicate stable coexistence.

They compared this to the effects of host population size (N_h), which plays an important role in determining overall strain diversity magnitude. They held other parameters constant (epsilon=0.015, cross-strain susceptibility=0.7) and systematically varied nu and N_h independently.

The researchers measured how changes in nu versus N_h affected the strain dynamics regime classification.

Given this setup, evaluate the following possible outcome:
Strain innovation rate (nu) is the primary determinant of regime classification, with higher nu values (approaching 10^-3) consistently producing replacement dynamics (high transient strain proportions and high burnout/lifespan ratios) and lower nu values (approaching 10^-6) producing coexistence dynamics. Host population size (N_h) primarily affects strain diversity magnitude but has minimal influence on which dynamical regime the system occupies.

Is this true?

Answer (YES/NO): YES